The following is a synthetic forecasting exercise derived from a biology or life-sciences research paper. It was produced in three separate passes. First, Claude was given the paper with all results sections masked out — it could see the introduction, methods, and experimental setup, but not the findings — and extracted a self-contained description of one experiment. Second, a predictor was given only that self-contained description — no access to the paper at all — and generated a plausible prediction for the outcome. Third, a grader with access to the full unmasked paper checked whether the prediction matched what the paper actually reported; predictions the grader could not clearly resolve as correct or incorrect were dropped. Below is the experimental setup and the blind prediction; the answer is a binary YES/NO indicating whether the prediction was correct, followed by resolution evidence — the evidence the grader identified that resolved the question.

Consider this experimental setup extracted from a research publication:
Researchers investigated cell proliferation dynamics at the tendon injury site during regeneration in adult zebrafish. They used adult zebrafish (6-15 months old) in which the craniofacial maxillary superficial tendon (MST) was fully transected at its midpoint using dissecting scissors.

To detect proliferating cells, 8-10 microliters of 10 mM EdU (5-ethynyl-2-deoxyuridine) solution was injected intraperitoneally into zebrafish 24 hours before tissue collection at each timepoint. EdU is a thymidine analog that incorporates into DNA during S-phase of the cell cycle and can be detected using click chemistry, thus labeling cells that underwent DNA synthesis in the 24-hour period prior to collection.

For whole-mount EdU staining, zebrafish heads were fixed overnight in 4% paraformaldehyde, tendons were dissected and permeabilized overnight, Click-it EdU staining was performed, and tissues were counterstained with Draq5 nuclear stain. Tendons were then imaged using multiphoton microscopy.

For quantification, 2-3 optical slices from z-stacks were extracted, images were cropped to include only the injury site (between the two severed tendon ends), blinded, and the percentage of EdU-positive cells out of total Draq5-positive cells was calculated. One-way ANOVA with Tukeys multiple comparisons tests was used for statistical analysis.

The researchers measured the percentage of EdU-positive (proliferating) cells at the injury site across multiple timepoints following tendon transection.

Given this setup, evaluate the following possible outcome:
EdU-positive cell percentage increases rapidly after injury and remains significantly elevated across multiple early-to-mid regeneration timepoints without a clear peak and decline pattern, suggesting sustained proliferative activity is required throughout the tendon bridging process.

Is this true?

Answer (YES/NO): NO